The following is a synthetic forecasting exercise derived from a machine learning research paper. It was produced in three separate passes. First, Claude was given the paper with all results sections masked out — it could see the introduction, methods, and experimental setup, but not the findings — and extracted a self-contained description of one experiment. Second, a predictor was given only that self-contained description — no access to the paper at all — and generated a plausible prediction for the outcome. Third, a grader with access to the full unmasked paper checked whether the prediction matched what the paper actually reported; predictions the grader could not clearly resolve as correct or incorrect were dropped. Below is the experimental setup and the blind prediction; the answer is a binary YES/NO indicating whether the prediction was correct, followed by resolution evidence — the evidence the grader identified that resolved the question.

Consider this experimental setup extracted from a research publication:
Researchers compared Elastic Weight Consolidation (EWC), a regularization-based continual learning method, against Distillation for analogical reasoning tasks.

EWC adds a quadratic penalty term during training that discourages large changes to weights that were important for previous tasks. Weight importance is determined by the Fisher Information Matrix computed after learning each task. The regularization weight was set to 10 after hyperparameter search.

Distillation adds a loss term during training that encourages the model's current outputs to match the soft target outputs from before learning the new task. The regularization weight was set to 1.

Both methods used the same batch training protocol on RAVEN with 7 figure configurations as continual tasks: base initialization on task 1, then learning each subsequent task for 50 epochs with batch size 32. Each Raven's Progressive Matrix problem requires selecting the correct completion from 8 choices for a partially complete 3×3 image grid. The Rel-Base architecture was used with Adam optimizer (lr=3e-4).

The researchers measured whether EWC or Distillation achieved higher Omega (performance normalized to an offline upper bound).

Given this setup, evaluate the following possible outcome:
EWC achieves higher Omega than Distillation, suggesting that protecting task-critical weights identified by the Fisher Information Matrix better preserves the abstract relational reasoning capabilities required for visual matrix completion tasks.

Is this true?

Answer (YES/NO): YES